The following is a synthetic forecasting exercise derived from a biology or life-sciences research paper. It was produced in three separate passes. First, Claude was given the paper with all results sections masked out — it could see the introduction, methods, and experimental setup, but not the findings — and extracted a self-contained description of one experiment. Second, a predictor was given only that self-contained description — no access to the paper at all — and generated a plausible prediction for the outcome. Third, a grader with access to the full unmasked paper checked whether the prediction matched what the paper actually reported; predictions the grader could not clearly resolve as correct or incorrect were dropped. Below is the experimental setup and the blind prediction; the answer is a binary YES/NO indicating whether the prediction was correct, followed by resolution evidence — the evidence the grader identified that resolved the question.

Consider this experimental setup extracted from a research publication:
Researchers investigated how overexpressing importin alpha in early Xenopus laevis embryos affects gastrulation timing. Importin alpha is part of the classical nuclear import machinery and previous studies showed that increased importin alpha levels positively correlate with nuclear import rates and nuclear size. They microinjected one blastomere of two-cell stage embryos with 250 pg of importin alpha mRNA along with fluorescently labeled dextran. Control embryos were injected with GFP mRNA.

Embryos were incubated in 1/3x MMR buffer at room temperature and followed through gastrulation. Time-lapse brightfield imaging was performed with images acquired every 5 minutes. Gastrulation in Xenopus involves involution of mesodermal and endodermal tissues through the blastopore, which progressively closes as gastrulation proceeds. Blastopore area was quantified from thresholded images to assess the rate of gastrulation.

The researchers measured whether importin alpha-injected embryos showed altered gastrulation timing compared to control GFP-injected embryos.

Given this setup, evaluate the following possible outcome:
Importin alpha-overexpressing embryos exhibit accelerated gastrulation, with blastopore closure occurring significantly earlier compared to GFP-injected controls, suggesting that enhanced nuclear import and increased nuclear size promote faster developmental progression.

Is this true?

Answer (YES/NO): YES